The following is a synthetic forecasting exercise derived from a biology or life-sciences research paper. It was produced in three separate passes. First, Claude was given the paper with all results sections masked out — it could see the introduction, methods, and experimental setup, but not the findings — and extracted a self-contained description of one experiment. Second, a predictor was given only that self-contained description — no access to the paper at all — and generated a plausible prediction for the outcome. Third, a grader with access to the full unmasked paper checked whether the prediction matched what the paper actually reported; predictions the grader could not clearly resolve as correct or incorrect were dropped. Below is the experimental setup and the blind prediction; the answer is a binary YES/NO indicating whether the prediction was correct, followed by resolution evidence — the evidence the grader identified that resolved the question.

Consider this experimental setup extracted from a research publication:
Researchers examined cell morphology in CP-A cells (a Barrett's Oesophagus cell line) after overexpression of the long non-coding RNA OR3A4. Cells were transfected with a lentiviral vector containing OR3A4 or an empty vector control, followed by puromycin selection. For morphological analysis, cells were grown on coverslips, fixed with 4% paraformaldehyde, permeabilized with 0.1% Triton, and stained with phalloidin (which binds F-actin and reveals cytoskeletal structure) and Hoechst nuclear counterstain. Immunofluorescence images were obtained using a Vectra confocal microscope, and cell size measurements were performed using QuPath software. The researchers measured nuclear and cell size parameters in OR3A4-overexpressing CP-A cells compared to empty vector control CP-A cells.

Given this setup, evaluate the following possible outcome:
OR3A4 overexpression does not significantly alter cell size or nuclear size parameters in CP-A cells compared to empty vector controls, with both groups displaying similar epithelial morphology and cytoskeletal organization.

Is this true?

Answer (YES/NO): NO